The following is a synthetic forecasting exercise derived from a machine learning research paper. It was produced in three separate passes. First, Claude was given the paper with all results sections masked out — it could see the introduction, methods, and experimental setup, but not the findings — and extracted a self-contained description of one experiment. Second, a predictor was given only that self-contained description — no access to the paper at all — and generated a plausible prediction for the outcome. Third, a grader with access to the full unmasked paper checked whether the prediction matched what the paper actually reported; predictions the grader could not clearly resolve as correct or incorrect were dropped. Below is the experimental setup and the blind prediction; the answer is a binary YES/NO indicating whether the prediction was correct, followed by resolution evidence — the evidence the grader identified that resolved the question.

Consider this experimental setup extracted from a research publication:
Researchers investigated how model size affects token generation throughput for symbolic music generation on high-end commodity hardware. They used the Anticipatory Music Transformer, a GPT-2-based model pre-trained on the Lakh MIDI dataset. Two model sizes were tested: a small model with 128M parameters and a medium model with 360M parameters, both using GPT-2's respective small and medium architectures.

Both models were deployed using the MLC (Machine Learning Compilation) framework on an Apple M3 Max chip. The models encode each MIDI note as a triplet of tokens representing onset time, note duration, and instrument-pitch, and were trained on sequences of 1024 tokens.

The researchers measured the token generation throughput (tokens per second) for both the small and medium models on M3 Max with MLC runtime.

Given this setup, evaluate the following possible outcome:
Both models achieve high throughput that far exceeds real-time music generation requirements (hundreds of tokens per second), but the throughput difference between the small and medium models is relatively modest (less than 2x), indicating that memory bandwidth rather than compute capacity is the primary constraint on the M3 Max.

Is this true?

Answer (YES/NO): NO